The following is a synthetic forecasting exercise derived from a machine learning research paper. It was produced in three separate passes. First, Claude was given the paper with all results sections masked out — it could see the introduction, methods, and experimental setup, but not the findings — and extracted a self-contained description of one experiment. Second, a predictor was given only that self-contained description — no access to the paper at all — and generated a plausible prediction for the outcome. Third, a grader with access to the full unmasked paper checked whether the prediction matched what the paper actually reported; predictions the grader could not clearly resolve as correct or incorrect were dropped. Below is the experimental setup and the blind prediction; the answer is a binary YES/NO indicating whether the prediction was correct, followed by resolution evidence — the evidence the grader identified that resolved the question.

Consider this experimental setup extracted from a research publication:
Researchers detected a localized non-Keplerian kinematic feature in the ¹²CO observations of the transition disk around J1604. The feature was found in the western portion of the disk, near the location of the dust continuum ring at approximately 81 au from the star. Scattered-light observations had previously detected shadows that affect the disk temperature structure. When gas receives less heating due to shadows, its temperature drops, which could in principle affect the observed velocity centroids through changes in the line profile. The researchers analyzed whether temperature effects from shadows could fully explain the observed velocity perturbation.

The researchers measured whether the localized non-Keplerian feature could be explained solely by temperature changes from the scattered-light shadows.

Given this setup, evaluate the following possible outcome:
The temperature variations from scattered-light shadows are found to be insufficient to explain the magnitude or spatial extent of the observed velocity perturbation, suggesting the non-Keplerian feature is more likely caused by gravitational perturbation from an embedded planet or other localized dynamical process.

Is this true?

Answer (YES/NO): YES